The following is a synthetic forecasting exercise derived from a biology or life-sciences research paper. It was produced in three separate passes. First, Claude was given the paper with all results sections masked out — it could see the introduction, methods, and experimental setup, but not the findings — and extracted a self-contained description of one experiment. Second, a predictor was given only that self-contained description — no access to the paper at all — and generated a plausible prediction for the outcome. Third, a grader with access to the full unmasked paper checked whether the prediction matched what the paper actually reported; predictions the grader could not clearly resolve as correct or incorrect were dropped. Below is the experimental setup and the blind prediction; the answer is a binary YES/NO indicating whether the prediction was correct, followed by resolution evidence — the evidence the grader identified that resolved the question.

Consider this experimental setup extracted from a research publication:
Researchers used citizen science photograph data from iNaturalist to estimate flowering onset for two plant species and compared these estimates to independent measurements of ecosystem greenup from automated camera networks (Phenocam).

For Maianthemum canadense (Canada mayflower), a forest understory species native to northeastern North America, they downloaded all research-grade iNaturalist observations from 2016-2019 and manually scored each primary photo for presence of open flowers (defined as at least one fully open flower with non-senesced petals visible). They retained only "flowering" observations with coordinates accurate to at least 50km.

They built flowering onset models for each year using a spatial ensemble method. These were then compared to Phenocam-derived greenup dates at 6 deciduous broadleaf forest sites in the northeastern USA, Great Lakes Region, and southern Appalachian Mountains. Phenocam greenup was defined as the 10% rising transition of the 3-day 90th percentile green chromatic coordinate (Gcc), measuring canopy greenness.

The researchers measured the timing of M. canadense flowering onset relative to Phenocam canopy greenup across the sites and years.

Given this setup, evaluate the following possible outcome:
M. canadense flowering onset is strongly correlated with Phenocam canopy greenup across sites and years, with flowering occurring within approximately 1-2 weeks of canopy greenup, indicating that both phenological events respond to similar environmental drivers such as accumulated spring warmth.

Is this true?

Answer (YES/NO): NO